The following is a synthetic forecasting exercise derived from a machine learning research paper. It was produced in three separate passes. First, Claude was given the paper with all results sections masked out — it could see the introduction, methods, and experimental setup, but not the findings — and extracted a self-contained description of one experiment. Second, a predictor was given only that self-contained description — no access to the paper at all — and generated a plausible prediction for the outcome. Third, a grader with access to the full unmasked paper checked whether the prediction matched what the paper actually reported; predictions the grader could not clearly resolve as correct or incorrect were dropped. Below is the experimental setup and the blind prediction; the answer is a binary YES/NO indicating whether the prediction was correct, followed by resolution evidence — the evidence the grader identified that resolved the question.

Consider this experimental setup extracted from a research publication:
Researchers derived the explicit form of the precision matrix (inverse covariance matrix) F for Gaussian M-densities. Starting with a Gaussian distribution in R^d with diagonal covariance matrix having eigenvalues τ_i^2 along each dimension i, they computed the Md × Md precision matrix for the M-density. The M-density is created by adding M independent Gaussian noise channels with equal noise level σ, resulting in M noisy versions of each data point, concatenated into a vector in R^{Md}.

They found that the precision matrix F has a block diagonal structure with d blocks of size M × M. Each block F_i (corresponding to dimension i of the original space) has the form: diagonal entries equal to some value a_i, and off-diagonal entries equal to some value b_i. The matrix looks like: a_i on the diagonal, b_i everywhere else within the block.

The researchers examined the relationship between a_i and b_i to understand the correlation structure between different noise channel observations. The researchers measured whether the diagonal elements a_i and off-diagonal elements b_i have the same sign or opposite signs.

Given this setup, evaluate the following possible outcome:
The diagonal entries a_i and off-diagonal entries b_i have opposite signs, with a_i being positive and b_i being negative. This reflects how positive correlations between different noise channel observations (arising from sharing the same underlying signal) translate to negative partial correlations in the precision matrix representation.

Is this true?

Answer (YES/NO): YES